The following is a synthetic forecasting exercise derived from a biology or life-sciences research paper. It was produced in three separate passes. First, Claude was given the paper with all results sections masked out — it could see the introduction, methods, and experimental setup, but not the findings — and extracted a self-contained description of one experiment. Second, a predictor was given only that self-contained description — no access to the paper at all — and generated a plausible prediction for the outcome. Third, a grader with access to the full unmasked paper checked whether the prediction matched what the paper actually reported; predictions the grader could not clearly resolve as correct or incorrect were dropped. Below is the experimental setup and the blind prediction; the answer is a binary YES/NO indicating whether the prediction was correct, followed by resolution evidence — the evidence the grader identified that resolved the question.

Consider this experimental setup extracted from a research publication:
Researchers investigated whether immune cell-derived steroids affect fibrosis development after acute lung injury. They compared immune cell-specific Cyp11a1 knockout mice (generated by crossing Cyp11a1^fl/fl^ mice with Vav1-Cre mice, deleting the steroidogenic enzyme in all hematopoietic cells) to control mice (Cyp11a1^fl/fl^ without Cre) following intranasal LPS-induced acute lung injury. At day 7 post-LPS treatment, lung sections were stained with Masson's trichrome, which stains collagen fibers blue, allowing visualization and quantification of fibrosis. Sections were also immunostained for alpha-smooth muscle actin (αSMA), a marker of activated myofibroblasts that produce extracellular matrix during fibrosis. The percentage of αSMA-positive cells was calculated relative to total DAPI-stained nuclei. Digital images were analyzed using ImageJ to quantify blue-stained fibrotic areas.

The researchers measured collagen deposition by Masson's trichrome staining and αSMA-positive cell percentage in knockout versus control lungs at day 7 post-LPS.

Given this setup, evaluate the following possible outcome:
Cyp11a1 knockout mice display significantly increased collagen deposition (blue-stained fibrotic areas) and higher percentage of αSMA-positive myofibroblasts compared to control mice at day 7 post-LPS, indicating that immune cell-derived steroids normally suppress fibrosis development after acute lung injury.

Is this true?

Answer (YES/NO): NO